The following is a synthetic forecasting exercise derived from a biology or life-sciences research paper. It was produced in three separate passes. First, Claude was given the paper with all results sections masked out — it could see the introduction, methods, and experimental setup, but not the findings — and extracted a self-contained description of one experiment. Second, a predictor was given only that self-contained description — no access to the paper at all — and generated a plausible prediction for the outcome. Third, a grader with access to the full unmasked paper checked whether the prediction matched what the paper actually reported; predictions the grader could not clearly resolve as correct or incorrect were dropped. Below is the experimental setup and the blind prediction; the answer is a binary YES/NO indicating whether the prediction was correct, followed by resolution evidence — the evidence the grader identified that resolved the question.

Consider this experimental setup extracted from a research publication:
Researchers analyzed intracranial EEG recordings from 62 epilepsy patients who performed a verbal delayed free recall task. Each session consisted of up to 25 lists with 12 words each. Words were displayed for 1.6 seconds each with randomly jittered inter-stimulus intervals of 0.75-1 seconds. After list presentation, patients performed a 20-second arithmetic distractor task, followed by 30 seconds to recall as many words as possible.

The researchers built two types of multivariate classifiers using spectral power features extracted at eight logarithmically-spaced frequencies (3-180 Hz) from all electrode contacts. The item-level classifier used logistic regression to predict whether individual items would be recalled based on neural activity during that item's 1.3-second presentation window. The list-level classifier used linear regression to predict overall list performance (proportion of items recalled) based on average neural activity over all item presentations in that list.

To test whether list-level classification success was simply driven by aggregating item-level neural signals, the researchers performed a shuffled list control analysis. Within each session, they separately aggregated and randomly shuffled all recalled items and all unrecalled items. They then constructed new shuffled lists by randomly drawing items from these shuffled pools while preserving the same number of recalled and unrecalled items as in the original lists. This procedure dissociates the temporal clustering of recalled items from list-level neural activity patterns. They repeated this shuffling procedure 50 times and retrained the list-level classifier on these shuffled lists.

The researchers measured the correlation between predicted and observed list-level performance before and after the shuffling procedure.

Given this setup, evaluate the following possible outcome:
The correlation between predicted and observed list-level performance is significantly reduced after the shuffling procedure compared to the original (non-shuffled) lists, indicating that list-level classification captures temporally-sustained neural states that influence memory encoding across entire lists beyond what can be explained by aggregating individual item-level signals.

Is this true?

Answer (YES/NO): YES